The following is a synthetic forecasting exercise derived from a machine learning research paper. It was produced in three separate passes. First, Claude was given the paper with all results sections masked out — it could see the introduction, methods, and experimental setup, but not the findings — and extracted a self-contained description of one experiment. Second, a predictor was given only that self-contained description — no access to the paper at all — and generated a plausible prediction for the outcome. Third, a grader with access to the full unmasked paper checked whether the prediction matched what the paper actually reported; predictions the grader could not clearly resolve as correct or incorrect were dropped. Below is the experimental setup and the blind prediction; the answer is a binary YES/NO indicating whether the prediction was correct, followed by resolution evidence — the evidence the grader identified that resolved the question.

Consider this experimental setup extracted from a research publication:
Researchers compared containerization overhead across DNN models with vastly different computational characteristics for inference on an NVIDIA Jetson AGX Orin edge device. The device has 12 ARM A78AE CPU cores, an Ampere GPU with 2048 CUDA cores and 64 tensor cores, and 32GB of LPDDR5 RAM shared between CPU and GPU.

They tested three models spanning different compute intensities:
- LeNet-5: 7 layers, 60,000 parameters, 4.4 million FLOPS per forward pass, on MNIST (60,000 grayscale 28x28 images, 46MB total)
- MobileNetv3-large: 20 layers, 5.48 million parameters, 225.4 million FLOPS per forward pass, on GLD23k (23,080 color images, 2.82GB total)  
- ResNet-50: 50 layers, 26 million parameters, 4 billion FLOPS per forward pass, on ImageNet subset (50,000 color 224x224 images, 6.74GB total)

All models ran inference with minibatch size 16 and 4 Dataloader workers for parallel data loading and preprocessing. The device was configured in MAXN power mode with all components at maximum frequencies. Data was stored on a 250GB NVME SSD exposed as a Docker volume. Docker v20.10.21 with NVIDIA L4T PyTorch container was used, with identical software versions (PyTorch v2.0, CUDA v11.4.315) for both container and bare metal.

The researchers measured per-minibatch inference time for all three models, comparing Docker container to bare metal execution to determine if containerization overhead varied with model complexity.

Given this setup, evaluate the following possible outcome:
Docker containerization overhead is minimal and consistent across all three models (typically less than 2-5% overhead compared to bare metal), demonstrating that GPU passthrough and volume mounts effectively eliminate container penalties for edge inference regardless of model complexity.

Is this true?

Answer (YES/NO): NO